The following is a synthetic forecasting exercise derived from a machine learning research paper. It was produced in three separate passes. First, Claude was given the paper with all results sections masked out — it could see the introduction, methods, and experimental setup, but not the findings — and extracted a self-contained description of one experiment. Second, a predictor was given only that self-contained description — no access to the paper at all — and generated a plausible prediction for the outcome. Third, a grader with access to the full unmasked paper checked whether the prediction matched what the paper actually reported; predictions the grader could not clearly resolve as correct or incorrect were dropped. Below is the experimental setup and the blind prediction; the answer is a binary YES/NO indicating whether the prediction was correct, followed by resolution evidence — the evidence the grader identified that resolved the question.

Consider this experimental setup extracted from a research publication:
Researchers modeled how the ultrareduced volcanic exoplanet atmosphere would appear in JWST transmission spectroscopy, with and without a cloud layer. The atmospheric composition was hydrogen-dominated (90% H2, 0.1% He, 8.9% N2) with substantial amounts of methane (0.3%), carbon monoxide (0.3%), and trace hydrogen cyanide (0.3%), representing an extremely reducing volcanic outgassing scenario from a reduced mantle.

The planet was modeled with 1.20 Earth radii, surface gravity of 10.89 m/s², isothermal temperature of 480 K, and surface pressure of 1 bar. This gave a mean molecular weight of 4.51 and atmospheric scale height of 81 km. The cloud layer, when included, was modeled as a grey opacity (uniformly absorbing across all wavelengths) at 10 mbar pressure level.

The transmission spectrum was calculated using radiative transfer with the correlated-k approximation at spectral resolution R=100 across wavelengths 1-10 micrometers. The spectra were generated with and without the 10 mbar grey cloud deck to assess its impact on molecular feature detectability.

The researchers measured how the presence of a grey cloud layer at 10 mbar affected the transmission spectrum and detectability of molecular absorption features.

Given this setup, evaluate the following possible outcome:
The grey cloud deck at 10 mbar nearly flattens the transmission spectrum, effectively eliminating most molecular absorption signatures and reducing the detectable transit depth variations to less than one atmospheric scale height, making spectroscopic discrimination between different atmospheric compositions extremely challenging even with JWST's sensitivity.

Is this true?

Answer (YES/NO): NO